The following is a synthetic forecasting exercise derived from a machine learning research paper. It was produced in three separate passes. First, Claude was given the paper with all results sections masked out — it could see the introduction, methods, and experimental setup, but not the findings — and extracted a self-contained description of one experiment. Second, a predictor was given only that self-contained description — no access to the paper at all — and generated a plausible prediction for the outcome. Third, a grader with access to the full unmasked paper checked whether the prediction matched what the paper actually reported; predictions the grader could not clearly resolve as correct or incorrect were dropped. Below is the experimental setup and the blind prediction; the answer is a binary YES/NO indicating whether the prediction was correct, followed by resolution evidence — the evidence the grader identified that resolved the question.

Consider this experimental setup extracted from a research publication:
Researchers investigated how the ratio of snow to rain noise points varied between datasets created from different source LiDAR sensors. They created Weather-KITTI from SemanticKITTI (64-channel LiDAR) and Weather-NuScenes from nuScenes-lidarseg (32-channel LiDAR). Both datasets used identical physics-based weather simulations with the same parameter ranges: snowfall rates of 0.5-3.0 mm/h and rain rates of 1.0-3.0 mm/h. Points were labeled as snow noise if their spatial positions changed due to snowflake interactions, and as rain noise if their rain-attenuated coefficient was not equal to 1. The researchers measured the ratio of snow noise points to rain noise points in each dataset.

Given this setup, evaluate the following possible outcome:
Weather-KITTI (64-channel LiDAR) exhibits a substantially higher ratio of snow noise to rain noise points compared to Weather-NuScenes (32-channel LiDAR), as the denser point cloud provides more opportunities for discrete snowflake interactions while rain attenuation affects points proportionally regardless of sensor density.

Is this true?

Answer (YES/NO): NO